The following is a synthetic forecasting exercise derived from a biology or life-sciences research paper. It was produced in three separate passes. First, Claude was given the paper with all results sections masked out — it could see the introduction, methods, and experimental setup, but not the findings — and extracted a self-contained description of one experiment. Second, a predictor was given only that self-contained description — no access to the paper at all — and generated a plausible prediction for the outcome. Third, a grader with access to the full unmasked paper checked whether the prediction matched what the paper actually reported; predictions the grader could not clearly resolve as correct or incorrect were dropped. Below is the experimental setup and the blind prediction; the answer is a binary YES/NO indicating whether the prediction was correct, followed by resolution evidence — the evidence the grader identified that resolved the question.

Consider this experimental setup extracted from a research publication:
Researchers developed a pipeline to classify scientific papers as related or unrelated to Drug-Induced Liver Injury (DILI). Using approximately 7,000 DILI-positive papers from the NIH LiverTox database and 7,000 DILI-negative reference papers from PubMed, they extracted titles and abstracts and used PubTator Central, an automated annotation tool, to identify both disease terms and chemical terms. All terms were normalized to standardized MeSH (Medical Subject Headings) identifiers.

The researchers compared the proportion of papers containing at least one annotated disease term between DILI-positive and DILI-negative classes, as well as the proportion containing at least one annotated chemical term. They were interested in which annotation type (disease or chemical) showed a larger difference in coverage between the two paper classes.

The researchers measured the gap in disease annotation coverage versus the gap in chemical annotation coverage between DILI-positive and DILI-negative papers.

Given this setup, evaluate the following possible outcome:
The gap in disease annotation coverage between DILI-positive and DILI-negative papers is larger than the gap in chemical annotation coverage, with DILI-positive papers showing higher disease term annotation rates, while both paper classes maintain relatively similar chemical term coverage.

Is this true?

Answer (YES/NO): NO